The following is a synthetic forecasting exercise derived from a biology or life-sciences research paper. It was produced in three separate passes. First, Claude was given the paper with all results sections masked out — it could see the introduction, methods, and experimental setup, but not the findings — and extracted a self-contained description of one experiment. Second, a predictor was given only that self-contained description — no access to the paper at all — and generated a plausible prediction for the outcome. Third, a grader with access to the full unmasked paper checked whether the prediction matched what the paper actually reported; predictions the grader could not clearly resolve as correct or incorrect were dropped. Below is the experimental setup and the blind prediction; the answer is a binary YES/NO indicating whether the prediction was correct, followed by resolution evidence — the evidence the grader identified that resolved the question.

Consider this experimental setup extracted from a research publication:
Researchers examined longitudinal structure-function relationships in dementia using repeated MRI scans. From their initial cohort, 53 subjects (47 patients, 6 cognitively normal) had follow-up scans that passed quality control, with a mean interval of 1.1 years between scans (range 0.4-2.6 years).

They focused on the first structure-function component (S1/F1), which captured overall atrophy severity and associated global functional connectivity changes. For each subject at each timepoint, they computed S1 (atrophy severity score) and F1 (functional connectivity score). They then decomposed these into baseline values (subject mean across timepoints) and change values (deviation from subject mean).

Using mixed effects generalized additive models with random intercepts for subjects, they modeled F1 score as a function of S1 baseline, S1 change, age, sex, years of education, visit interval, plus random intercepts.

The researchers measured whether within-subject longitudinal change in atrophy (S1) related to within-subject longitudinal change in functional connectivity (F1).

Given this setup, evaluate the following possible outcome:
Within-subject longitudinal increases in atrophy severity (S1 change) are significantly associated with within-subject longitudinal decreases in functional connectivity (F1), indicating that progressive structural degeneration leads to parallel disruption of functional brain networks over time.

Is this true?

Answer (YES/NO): NO